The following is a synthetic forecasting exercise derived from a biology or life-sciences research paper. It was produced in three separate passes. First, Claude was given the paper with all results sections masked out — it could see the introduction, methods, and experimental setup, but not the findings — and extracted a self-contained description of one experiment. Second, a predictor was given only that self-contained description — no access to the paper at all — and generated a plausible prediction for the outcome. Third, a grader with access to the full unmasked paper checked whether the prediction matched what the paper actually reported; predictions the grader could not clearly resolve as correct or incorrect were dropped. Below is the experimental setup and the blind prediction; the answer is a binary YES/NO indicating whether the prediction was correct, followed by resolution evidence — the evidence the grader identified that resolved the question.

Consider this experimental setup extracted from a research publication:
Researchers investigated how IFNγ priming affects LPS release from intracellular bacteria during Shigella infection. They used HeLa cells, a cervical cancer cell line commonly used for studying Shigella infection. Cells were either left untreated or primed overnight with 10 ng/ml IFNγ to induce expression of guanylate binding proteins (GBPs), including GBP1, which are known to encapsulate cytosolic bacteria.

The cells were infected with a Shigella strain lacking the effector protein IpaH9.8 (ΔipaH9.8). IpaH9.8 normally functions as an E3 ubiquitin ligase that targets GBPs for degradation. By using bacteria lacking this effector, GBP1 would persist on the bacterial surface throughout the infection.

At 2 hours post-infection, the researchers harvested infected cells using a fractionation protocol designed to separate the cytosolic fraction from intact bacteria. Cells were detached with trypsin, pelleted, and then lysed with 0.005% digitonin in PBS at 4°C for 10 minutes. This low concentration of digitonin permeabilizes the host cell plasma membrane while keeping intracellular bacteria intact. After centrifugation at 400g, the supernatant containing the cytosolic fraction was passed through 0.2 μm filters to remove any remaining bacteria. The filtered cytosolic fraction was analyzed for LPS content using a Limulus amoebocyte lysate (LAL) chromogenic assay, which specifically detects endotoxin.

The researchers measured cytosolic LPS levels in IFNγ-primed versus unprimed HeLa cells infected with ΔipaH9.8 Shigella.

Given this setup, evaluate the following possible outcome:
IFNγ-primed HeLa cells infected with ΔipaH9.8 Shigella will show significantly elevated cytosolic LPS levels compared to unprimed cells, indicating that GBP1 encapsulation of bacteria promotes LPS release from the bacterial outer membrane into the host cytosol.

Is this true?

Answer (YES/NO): YES